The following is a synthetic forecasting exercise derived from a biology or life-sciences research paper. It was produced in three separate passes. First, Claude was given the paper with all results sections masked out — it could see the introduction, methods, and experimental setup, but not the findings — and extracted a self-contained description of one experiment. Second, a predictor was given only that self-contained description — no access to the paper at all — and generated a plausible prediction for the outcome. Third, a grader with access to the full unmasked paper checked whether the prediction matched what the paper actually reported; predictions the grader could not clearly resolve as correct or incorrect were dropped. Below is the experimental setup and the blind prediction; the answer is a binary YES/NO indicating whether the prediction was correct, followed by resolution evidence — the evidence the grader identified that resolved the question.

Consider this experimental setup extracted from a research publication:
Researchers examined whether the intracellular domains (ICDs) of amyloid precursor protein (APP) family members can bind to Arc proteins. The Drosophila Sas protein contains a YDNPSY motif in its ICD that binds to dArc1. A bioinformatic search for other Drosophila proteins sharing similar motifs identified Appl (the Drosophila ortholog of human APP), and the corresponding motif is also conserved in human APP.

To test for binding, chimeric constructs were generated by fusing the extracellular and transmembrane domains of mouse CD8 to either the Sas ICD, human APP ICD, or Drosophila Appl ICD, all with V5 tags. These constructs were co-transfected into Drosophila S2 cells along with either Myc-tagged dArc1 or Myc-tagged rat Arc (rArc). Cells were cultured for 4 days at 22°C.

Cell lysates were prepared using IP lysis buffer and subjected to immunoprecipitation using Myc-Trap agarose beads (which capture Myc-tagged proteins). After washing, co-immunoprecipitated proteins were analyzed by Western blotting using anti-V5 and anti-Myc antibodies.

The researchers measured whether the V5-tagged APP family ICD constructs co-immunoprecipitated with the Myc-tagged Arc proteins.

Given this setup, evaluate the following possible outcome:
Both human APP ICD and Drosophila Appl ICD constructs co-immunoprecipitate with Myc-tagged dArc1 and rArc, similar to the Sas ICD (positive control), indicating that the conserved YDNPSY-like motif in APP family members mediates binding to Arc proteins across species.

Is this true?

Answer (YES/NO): NO